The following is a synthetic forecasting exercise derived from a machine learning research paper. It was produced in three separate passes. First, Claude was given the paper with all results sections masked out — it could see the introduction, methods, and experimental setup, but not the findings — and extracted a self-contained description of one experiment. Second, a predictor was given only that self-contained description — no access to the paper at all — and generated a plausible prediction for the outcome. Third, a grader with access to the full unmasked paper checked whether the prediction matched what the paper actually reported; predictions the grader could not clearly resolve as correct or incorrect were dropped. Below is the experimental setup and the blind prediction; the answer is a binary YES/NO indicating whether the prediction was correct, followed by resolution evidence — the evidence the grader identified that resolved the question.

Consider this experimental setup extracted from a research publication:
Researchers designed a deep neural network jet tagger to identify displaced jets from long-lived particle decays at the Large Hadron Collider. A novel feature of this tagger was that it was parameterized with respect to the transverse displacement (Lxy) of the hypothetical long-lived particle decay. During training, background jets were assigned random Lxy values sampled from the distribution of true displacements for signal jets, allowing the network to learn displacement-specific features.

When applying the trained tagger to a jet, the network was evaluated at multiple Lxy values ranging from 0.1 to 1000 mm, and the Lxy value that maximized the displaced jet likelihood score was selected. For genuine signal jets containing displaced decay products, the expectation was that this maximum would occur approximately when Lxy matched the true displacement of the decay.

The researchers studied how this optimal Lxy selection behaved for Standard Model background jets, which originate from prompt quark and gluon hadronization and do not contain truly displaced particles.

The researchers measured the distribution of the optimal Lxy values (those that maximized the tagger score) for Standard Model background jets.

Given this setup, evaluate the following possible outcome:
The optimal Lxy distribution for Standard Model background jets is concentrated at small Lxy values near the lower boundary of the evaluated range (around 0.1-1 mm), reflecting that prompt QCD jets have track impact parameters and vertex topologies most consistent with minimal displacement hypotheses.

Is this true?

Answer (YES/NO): NO